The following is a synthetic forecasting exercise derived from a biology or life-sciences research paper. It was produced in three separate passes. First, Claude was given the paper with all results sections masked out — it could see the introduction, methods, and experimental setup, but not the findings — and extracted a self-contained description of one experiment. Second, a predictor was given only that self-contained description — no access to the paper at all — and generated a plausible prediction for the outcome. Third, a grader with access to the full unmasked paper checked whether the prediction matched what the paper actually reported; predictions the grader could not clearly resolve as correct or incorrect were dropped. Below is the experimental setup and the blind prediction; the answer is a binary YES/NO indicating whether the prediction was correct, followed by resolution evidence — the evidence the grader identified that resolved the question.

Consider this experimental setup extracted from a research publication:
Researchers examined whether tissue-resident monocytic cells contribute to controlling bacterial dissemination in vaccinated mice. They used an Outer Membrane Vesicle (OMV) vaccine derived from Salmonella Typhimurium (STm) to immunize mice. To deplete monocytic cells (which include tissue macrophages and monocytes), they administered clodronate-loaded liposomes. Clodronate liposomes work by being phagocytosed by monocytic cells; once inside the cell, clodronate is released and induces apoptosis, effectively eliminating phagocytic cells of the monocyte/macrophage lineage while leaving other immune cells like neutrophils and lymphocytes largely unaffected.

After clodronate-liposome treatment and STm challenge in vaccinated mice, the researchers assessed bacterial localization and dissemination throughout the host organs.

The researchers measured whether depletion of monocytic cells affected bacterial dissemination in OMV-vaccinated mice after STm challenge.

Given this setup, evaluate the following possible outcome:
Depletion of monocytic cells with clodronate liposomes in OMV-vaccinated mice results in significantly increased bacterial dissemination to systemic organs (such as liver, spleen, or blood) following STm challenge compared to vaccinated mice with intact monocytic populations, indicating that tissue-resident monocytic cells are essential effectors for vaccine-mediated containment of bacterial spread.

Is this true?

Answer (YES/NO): NO